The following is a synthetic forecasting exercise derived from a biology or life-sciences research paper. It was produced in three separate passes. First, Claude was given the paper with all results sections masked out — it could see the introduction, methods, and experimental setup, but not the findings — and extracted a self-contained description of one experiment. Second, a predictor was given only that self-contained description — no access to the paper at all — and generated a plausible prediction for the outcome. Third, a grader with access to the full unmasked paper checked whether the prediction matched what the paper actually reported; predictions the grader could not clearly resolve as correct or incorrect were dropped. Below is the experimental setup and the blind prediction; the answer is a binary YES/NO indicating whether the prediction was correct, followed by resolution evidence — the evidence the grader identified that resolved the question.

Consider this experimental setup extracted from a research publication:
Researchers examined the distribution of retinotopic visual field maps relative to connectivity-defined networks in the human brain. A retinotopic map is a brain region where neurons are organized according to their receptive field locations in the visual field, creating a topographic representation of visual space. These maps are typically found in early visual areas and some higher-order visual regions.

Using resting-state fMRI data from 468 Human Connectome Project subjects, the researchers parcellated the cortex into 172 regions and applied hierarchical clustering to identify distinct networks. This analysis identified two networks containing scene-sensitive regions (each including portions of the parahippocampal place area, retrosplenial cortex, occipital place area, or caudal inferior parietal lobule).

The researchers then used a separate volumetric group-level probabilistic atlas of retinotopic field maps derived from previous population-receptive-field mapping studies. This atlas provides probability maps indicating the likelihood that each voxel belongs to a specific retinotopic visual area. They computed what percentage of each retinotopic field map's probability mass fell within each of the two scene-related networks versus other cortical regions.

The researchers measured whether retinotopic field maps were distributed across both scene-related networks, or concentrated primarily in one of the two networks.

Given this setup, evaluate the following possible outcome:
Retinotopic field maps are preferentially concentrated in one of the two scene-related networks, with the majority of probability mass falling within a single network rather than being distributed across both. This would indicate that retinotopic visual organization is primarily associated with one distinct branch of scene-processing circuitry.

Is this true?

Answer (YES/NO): YES